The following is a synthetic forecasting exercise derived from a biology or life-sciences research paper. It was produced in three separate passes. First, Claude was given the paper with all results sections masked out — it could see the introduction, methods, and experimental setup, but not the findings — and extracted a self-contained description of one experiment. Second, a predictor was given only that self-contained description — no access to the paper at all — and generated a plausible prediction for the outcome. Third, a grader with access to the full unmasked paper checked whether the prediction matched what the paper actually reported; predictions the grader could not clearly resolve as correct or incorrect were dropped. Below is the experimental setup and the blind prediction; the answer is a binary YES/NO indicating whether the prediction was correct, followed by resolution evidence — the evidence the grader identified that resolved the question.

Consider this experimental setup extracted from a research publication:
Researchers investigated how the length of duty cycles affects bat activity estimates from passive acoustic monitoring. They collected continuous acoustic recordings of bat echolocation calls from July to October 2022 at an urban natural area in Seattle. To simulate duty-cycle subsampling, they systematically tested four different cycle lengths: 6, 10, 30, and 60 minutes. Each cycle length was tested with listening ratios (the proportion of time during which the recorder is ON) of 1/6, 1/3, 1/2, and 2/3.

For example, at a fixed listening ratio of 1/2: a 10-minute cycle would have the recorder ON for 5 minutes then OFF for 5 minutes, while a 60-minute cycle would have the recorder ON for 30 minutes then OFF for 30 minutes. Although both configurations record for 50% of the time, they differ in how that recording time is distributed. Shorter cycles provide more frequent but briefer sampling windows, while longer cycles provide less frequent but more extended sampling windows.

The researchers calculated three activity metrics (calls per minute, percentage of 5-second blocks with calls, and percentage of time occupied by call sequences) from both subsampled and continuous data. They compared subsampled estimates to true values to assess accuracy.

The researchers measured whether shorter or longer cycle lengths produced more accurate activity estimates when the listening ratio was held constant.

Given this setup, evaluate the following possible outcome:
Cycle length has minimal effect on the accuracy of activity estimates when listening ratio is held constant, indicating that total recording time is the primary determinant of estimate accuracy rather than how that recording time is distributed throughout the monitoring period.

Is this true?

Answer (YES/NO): NO